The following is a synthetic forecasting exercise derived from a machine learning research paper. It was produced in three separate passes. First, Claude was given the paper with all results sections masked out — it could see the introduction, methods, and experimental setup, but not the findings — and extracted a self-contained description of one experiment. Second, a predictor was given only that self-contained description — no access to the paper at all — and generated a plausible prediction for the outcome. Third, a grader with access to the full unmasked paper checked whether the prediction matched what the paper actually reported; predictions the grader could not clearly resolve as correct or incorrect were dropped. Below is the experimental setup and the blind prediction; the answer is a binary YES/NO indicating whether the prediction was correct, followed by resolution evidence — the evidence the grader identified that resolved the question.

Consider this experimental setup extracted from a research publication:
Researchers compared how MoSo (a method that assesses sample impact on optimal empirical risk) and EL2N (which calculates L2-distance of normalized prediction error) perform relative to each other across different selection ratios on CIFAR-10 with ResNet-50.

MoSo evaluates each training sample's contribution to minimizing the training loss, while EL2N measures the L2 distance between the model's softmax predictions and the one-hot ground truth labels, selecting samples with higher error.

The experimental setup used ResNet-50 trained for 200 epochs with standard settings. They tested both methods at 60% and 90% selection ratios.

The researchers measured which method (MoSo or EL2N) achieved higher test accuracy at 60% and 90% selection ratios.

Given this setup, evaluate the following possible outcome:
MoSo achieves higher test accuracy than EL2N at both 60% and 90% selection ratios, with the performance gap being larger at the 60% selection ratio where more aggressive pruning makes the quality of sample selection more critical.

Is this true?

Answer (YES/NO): YES